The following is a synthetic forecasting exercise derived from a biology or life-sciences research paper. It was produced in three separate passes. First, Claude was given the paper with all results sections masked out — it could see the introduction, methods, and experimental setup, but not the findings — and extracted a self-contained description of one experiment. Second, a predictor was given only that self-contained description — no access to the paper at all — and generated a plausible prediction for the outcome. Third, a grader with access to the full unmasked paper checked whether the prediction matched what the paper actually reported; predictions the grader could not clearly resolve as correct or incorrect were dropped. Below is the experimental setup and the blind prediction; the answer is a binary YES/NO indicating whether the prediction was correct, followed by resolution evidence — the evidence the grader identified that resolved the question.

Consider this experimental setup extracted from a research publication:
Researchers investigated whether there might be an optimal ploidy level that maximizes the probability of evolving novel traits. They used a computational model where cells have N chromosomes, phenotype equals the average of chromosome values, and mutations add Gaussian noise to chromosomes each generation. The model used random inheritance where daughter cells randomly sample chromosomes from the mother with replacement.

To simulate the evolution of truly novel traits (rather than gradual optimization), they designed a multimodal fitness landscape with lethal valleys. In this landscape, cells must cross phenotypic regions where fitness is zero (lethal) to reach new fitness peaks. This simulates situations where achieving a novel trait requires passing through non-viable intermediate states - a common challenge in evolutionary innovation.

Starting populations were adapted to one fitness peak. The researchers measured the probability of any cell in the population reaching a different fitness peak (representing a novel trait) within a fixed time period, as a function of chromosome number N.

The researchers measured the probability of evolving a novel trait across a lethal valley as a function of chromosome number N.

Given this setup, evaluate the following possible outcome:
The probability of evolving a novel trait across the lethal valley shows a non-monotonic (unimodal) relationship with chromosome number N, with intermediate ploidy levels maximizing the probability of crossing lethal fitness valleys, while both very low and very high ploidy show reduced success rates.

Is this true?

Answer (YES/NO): YES